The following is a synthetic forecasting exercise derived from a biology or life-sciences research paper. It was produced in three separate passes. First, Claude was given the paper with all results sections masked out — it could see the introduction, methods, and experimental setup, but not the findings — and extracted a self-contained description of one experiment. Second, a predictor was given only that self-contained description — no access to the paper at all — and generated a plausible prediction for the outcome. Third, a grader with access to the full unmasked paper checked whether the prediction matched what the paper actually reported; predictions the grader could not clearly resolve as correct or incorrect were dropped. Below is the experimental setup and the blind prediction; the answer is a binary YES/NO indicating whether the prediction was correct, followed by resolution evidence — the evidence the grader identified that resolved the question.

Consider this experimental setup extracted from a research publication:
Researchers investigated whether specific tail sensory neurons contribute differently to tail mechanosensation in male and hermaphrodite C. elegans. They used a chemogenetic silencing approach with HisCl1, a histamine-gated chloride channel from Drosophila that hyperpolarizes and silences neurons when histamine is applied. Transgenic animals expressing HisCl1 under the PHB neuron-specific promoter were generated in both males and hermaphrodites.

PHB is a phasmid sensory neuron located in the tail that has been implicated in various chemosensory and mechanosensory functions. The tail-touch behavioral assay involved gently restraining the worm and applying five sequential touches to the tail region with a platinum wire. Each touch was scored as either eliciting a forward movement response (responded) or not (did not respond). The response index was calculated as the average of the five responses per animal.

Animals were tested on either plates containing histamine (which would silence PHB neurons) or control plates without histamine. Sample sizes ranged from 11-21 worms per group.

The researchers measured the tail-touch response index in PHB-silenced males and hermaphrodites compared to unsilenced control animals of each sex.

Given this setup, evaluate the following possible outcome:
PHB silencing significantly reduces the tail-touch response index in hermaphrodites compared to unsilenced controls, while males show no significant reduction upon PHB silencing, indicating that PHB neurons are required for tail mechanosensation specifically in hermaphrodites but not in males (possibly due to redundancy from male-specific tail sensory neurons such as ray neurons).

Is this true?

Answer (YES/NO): NO